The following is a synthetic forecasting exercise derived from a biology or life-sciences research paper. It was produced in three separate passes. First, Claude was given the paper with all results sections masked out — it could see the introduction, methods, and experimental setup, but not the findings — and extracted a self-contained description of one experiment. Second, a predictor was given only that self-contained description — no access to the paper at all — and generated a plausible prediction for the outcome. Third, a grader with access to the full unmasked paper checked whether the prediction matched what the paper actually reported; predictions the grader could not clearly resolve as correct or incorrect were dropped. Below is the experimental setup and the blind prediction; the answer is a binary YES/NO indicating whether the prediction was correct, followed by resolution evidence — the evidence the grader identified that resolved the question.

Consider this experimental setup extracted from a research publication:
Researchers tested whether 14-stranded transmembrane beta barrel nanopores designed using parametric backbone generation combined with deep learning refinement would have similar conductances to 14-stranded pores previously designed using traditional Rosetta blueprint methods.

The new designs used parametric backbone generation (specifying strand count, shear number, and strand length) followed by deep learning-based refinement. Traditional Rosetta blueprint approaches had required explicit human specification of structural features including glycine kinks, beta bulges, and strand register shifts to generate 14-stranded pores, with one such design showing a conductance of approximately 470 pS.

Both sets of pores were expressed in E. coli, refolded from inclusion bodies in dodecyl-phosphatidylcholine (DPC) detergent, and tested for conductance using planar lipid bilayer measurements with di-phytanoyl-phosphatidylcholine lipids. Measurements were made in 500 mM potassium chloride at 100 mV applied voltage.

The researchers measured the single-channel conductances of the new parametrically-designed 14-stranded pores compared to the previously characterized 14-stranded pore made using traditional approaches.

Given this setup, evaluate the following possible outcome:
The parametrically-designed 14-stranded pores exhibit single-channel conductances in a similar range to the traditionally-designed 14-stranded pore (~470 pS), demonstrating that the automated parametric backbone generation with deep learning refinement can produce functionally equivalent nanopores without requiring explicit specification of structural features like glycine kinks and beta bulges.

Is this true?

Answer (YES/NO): YES